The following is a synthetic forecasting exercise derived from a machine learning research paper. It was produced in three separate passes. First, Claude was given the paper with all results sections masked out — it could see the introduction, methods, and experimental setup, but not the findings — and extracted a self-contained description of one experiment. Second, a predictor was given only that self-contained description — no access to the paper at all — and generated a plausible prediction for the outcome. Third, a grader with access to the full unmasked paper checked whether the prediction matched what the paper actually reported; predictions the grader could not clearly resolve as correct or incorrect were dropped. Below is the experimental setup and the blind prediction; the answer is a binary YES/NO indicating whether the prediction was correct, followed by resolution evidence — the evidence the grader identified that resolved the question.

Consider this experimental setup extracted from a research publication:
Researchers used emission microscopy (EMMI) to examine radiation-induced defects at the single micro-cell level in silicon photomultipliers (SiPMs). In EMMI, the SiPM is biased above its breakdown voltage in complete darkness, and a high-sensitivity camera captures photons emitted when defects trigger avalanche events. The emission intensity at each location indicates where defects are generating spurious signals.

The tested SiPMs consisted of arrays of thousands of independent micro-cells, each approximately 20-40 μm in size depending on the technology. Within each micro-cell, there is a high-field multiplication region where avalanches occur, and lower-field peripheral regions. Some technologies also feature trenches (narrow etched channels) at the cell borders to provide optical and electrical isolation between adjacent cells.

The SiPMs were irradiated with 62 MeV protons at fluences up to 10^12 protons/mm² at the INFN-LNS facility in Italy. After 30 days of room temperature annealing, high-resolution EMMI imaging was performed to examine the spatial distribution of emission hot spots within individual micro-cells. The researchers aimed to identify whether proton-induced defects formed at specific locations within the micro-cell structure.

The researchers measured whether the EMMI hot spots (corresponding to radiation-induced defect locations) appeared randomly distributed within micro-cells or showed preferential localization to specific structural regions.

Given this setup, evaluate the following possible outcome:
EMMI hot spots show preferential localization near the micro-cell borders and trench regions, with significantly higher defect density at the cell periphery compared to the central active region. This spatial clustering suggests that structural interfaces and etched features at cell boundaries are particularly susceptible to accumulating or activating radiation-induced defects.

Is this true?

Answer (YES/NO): YES